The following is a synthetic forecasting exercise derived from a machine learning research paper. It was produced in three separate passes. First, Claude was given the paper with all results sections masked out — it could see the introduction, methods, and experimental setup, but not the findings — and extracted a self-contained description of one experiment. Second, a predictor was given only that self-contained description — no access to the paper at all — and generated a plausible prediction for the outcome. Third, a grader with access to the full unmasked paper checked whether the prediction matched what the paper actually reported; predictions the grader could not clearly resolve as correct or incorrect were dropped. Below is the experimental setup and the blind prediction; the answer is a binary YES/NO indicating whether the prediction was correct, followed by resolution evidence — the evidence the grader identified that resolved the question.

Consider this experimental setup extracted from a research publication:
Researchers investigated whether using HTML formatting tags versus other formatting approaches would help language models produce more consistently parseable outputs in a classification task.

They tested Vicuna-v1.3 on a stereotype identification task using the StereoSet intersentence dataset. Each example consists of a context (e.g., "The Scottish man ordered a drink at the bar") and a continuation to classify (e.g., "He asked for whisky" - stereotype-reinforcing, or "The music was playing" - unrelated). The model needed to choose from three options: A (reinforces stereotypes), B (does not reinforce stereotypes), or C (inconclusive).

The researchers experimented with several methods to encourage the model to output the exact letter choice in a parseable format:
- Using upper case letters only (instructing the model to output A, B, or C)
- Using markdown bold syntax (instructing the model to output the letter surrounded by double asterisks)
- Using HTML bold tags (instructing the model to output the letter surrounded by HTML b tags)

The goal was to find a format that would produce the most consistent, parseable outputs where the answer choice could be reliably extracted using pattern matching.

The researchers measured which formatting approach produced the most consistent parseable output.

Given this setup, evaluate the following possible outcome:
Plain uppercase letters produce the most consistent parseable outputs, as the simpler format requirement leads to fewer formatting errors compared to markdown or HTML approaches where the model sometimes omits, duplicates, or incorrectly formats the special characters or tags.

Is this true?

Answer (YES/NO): NO